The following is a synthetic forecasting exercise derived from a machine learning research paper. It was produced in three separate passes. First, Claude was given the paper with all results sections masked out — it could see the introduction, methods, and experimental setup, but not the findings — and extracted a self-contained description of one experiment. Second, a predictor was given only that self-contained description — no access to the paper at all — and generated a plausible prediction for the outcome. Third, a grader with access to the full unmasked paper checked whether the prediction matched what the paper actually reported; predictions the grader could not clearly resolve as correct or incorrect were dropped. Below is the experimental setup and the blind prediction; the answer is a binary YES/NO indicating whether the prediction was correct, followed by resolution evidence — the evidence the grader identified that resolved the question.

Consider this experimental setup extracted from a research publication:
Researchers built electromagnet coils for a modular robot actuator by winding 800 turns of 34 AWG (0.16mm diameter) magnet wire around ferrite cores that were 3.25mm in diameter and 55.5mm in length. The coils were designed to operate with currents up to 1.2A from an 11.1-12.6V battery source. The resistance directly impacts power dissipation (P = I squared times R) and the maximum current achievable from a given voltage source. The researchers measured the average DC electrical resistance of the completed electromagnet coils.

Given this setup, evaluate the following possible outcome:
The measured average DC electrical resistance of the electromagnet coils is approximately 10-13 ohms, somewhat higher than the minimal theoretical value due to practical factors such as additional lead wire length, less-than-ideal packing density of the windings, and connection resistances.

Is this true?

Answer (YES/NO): YES